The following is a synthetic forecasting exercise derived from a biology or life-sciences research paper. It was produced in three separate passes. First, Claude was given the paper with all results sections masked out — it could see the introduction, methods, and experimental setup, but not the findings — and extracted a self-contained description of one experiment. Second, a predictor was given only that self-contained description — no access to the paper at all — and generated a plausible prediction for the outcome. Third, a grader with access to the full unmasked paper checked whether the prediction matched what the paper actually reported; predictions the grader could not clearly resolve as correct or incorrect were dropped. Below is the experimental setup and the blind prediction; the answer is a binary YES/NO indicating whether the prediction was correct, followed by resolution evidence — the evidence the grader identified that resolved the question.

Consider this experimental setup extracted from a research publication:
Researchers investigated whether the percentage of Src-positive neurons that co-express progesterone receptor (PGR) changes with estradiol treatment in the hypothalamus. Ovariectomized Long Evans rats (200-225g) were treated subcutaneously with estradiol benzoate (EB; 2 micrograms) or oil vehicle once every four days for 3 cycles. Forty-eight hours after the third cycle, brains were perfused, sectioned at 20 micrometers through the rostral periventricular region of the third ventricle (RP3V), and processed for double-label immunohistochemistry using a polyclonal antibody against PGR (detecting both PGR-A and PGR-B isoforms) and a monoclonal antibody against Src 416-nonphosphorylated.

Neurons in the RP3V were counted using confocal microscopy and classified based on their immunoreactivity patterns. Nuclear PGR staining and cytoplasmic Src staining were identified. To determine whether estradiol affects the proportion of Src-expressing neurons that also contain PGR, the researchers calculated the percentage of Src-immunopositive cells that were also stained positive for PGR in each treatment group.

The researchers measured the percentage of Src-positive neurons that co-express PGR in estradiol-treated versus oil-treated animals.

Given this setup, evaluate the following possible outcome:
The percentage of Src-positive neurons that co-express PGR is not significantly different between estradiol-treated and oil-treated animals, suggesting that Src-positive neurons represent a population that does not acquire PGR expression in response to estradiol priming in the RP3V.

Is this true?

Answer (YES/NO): NO